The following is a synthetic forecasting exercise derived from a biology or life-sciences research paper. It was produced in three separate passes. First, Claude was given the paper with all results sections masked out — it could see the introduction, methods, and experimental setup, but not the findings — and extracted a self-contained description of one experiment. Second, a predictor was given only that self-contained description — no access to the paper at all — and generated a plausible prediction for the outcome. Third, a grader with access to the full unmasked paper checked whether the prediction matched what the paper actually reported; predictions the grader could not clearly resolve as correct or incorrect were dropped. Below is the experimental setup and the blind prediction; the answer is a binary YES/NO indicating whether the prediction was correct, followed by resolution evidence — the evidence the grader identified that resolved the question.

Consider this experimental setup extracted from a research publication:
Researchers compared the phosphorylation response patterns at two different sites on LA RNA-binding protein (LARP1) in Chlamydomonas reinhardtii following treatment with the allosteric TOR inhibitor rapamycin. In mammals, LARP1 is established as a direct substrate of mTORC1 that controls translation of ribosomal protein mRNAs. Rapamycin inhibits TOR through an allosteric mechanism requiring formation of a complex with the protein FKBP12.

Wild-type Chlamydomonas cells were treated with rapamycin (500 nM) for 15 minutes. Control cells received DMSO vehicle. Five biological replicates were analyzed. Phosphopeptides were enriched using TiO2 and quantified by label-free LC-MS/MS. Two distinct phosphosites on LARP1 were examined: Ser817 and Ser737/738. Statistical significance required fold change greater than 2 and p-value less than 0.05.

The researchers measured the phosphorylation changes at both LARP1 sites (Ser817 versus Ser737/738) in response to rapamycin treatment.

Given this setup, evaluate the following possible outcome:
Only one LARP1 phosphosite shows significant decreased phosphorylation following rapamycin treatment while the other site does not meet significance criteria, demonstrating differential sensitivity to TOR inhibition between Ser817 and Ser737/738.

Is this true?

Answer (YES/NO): YES